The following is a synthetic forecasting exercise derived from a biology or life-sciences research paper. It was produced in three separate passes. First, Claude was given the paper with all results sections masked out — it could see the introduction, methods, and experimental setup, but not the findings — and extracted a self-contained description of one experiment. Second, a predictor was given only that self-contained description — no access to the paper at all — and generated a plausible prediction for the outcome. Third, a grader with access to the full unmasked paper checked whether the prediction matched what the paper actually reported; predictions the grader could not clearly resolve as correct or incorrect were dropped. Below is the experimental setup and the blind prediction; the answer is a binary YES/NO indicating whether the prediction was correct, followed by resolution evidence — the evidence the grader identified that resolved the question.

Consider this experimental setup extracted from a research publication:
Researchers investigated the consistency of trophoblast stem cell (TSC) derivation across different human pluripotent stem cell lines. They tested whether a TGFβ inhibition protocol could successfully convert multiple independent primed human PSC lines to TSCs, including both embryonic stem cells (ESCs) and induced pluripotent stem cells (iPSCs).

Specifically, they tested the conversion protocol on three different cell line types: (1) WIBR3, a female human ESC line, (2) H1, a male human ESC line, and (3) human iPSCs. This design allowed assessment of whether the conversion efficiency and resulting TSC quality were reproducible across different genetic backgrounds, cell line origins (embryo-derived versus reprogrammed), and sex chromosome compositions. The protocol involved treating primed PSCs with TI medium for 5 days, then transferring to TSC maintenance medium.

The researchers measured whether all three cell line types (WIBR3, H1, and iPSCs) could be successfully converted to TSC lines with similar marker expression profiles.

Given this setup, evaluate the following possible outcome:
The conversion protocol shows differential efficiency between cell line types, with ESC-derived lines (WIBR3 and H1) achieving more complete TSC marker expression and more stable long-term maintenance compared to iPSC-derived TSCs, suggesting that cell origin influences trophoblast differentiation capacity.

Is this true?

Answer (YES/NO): NO